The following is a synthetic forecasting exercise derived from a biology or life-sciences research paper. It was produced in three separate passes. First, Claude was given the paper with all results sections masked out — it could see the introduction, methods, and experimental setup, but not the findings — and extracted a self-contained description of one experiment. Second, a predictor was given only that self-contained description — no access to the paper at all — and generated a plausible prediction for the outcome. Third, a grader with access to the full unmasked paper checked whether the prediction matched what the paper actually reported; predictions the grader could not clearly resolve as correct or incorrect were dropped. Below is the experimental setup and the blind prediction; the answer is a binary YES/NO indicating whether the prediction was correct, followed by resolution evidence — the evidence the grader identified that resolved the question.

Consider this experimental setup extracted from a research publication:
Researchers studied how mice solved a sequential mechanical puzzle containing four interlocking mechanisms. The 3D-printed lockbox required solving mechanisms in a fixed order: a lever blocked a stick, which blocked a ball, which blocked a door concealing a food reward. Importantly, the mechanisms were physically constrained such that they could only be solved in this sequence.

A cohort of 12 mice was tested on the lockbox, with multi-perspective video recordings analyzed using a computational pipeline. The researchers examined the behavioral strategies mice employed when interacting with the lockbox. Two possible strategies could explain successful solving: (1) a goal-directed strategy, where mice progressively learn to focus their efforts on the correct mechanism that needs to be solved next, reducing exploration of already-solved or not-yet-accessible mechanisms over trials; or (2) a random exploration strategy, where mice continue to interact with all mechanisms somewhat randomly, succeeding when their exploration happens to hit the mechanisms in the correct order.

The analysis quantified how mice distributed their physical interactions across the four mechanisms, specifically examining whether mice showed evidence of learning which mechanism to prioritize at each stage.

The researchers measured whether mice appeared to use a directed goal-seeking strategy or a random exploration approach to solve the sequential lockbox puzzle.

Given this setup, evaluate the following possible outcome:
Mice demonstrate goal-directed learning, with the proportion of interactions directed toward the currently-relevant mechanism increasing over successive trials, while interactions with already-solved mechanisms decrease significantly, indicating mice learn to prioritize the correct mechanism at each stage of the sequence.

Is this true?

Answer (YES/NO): NO